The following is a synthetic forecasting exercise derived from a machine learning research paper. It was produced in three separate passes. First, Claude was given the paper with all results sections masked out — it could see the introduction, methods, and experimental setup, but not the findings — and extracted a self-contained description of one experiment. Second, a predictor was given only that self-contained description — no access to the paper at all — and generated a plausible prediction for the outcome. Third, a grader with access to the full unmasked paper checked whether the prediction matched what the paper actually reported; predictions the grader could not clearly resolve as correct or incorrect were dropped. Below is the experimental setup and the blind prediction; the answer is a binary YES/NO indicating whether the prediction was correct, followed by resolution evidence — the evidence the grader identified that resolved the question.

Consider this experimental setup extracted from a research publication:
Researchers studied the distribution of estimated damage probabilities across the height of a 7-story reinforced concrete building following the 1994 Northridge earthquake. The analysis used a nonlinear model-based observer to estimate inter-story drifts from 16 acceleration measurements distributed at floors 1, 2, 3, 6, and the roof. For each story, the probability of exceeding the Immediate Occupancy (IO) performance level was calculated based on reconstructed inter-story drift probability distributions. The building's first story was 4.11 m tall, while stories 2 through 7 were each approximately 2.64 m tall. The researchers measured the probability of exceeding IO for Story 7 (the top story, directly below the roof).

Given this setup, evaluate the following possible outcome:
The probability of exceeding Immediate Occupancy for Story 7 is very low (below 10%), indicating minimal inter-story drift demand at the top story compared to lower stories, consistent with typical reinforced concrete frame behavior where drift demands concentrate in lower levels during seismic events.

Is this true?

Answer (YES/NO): YES